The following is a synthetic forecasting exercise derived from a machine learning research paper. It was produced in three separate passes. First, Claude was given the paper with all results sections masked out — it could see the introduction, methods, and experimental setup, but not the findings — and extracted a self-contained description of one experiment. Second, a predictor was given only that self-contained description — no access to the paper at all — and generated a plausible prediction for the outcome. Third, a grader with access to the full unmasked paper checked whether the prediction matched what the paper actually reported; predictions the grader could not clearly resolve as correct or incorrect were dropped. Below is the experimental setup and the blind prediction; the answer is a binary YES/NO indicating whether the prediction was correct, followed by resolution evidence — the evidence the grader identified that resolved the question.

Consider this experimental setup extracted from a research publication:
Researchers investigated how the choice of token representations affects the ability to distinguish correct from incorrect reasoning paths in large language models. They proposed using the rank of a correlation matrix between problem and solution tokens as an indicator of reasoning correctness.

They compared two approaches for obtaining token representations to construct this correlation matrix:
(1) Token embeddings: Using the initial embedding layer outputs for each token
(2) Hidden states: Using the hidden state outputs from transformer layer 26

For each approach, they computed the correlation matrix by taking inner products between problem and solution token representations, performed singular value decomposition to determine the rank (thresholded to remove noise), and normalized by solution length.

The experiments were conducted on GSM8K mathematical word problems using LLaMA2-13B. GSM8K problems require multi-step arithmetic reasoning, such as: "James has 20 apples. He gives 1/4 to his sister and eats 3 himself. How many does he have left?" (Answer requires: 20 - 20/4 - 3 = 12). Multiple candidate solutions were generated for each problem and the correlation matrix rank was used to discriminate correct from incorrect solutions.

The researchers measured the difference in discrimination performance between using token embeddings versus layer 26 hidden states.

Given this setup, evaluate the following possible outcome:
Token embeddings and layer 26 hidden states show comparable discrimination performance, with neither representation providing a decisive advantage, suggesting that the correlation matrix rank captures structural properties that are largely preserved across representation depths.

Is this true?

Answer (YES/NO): NO